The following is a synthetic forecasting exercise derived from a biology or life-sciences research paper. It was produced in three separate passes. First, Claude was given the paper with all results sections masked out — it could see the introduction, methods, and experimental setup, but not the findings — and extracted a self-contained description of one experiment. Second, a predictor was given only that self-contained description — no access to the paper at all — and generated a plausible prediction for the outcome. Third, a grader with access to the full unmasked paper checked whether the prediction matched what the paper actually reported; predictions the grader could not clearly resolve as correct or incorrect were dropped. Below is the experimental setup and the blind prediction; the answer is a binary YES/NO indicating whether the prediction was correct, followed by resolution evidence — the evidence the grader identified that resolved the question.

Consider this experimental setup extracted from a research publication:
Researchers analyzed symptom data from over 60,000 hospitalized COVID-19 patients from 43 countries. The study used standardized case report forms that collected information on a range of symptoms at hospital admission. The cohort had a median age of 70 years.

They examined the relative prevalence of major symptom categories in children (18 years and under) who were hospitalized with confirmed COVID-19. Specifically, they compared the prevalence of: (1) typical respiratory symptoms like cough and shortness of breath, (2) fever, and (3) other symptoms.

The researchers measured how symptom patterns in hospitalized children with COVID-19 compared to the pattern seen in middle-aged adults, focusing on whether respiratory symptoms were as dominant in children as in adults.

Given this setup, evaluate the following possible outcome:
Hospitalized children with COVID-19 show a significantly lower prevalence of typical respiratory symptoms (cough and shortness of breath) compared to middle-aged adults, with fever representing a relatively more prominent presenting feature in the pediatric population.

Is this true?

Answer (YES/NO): YES